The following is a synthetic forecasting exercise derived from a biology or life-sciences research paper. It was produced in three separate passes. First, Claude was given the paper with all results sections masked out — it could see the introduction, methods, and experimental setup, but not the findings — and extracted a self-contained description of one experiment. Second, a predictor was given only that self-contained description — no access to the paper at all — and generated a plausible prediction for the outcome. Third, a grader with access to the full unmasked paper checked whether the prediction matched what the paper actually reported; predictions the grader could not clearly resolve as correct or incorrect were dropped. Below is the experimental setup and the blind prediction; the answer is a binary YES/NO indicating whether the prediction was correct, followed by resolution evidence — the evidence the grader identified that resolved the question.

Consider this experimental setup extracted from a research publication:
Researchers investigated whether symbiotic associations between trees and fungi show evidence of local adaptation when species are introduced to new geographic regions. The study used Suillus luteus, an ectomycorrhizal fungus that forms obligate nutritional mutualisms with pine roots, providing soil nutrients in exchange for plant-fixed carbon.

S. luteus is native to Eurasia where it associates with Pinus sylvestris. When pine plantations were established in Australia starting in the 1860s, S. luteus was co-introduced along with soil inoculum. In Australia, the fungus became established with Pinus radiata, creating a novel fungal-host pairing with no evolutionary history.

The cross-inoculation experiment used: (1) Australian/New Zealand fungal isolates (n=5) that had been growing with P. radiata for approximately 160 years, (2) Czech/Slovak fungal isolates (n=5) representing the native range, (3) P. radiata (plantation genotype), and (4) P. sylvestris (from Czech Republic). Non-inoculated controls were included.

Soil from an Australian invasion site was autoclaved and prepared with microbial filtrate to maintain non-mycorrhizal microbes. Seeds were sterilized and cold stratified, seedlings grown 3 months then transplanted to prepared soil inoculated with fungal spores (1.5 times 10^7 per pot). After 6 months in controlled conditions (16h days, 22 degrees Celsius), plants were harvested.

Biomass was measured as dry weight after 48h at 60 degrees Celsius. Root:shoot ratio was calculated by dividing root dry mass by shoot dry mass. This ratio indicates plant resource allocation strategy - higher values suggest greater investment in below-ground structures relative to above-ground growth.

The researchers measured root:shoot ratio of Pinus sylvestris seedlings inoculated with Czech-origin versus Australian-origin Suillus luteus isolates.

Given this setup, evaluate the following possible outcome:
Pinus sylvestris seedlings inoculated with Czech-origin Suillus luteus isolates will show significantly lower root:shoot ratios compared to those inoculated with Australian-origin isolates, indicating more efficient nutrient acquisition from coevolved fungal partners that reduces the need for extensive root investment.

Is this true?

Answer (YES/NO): NO